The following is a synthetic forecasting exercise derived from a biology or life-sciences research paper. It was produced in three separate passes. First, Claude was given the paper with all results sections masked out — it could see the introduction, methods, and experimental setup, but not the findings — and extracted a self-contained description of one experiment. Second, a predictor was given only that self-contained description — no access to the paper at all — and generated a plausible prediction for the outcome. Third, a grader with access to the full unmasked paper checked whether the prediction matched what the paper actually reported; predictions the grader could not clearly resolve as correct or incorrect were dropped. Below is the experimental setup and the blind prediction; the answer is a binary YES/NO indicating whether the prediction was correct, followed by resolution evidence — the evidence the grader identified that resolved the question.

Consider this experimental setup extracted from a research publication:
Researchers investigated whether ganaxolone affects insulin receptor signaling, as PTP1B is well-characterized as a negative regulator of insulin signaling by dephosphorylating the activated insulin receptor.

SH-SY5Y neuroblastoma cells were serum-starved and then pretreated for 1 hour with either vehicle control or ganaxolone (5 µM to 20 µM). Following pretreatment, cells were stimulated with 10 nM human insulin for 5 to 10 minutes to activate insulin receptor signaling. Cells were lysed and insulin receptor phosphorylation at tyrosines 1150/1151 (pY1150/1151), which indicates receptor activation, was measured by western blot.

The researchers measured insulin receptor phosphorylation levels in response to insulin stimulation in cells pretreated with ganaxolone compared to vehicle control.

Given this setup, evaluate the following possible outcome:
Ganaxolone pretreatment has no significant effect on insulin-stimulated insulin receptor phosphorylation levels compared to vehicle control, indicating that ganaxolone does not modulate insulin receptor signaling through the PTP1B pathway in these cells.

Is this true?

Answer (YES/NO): NO